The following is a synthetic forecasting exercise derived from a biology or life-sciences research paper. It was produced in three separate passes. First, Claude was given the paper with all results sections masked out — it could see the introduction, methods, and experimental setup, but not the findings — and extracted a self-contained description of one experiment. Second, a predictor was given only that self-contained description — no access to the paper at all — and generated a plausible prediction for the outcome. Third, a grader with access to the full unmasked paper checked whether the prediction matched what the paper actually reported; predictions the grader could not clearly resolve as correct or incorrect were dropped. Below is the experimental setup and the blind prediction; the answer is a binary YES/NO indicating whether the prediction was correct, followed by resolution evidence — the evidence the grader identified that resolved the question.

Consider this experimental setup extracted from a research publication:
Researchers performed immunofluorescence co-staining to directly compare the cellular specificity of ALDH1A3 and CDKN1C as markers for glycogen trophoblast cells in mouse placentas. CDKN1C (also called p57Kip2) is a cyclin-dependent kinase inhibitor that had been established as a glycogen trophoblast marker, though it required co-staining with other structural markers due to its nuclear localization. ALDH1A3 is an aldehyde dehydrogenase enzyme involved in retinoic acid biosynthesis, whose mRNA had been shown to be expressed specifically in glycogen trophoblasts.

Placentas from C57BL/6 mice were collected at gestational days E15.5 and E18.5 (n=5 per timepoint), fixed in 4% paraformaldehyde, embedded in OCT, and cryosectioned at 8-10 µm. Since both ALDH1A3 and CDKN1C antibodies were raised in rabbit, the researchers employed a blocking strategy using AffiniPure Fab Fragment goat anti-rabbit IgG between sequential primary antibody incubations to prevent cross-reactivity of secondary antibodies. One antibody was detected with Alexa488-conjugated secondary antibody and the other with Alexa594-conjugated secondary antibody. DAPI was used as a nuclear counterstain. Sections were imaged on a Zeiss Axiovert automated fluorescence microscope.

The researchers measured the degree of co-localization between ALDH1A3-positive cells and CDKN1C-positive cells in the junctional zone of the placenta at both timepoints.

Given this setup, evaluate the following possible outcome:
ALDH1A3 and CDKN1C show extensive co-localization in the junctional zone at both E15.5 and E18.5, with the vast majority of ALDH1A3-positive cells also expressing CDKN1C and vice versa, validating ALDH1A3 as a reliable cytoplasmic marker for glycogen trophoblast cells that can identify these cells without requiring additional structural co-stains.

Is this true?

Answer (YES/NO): YES